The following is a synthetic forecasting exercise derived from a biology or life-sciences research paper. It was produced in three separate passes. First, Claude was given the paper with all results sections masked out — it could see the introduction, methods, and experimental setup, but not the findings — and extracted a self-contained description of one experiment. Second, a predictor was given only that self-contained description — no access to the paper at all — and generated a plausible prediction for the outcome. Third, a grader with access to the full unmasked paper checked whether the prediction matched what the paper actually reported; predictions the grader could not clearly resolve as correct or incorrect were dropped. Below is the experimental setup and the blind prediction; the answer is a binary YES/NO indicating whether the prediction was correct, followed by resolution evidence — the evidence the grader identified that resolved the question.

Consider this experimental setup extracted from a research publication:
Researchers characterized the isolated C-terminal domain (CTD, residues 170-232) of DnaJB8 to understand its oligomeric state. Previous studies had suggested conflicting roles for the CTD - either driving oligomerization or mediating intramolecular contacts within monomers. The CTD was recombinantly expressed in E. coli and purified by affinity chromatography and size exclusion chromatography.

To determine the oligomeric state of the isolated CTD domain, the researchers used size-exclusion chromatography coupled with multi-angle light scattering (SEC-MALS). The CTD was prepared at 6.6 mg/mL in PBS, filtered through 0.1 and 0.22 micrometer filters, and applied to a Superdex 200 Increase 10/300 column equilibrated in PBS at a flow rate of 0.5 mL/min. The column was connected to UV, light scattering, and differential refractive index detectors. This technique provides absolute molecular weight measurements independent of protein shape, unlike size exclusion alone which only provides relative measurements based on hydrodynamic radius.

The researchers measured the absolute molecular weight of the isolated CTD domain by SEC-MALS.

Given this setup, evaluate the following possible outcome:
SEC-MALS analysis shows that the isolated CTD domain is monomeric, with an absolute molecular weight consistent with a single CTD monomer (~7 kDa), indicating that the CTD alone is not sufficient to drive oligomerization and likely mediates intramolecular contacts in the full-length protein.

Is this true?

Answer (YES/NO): YES